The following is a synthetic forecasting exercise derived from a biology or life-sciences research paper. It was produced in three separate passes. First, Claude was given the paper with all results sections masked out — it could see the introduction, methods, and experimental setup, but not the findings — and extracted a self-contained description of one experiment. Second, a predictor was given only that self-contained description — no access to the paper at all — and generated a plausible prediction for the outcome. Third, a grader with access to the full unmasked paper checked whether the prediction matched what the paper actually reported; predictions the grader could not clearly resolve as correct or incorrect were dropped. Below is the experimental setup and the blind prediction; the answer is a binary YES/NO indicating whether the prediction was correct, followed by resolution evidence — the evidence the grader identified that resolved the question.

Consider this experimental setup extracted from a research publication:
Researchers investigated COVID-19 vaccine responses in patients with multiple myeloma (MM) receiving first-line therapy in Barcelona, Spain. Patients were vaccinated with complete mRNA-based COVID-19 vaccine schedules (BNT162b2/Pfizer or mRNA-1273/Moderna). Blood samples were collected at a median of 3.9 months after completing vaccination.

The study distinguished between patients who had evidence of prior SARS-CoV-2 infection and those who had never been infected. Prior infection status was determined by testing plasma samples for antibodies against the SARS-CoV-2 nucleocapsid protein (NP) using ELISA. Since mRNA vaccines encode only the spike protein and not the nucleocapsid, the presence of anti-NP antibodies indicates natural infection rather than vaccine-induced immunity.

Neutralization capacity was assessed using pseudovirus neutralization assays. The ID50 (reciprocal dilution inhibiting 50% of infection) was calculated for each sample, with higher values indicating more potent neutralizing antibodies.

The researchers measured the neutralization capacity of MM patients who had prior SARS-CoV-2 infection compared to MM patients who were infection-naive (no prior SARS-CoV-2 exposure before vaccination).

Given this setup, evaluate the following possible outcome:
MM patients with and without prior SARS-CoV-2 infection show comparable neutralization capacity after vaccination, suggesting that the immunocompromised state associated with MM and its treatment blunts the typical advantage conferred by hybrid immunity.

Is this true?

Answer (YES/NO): NO